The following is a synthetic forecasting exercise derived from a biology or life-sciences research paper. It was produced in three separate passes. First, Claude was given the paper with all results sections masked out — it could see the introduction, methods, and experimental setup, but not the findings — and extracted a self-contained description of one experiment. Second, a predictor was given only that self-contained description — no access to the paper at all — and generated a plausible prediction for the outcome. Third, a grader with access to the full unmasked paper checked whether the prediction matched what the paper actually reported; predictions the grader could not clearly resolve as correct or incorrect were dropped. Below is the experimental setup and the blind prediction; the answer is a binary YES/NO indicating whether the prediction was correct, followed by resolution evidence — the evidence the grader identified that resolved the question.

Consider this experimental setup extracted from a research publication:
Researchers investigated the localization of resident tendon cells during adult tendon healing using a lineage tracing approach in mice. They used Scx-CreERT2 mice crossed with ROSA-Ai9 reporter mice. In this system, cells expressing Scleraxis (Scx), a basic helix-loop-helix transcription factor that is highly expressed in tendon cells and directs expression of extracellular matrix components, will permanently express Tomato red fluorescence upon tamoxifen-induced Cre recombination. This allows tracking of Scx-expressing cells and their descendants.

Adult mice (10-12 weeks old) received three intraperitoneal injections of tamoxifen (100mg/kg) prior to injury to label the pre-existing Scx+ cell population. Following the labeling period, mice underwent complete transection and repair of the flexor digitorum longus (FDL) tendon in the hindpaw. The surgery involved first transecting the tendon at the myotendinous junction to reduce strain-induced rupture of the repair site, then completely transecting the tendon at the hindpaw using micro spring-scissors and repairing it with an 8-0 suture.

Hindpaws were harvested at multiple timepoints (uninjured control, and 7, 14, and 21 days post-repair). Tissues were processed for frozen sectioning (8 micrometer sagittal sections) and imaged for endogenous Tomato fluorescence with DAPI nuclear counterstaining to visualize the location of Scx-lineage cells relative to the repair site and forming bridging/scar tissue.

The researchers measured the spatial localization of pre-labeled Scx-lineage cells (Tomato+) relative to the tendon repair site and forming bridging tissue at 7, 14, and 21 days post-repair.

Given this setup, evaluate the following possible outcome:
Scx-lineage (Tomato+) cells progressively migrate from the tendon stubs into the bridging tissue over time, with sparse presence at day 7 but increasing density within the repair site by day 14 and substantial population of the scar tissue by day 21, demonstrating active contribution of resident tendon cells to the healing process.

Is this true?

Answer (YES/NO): NO